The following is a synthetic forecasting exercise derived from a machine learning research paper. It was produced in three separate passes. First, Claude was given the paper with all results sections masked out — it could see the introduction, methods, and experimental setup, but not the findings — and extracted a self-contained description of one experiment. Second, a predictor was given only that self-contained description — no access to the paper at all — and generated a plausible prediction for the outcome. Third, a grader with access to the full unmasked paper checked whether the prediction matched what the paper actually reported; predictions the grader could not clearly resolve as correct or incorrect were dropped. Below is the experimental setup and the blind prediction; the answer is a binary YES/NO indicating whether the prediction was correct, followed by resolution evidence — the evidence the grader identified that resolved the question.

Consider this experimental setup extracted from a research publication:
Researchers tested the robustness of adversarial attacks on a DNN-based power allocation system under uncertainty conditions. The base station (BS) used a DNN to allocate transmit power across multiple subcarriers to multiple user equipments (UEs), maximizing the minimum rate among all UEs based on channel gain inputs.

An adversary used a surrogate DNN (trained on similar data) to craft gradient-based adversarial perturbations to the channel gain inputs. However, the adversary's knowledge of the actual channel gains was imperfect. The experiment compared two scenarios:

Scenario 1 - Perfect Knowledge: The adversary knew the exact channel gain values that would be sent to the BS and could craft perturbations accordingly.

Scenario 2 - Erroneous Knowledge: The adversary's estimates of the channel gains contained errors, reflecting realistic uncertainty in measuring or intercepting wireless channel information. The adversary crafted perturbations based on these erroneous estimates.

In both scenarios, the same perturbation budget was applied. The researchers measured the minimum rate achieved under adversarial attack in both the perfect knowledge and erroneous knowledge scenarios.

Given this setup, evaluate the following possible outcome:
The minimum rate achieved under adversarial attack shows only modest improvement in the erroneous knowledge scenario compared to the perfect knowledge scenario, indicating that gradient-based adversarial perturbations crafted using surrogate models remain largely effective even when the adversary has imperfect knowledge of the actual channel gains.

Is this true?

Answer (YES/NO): YES